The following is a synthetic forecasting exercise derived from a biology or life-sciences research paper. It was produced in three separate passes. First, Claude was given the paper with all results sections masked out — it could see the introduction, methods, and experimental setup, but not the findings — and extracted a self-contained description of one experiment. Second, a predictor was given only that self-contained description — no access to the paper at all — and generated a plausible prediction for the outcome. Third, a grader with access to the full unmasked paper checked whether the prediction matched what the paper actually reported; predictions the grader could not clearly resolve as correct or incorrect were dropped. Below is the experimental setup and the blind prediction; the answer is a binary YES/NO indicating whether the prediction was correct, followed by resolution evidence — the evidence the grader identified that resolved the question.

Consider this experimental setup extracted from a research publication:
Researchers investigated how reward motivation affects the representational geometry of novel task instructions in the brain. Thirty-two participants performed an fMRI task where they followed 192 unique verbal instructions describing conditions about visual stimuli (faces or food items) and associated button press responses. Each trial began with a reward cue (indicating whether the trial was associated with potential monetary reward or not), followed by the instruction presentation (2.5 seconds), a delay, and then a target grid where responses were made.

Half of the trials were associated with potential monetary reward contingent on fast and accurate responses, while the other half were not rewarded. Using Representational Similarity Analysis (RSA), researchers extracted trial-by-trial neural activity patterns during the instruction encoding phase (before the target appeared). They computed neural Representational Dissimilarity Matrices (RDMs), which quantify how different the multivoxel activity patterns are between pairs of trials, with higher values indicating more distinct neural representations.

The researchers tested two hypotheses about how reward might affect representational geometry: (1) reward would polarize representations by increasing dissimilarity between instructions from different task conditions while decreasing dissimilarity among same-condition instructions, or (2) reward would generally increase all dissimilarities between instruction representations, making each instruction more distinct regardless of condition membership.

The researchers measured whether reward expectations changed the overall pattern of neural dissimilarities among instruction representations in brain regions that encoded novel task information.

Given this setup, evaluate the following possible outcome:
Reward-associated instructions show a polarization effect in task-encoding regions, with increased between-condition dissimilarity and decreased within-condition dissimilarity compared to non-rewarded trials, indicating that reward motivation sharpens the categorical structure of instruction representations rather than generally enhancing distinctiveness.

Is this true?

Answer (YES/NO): NO